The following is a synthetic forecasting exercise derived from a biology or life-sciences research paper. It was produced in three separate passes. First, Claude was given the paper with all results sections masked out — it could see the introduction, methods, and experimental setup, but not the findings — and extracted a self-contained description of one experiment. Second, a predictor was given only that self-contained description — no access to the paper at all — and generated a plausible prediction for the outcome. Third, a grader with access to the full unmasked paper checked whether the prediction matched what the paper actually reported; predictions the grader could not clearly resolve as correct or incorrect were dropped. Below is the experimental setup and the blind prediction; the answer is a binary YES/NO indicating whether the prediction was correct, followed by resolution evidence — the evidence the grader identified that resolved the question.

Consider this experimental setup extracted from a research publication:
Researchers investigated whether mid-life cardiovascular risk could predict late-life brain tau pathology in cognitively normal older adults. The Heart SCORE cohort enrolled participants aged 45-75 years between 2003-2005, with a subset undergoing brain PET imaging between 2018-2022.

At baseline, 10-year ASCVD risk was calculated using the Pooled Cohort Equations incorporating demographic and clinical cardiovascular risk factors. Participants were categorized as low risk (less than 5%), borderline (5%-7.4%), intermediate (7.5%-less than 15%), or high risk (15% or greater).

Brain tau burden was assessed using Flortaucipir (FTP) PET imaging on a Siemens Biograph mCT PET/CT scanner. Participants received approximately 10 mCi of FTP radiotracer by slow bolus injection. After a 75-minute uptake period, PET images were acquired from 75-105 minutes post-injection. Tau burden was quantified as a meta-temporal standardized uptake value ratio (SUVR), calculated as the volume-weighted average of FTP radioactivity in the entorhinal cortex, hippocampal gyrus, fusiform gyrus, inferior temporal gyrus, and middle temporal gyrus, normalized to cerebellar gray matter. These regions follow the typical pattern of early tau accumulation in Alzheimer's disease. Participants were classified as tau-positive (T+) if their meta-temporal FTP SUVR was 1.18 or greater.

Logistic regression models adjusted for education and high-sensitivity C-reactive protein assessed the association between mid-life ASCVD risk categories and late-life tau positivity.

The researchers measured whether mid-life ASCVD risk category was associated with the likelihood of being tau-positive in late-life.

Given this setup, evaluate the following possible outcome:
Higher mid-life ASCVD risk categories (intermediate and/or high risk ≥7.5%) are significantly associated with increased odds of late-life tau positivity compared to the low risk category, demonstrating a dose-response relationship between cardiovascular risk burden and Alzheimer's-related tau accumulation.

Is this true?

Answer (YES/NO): NO